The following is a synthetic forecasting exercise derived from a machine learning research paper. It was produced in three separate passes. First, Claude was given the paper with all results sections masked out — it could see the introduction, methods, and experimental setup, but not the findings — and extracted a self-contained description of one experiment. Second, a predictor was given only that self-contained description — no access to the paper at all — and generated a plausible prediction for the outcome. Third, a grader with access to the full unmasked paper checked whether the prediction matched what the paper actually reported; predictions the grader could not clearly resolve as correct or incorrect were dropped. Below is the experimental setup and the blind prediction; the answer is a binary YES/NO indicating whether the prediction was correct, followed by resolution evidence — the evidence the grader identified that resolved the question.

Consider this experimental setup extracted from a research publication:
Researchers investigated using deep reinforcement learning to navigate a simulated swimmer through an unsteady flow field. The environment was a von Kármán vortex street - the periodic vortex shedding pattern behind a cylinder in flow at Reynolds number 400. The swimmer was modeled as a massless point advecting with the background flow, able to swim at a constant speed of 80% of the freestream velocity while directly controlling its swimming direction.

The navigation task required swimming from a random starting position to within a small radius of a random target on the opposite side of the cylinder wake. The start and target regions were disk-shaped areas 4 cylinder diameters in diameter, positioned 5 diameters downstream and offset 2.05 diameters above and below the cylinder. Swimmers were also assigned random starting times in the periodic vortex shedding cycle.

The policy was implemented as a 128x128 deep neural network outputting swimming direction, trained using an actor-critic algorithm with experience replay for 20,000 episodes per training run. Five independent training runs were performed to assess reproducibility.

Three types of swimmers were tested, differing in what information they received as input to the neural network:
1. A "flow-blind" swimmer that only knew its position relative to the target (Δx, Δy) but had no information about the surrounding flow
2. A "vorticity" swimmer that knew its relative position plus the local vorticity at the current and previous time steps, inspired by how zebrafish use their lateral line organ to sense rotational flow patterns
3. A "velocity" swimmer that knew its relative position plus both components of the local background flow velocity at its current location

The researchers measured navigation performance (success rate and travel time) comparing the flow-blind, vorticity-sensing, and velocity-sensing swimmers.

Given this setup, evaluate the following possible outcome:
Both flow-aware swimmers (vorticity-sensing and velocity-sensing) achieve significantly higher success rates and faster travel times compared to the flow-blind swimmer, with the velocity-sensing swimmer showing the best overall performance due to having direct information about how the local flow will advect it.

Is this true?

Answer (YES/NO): NO